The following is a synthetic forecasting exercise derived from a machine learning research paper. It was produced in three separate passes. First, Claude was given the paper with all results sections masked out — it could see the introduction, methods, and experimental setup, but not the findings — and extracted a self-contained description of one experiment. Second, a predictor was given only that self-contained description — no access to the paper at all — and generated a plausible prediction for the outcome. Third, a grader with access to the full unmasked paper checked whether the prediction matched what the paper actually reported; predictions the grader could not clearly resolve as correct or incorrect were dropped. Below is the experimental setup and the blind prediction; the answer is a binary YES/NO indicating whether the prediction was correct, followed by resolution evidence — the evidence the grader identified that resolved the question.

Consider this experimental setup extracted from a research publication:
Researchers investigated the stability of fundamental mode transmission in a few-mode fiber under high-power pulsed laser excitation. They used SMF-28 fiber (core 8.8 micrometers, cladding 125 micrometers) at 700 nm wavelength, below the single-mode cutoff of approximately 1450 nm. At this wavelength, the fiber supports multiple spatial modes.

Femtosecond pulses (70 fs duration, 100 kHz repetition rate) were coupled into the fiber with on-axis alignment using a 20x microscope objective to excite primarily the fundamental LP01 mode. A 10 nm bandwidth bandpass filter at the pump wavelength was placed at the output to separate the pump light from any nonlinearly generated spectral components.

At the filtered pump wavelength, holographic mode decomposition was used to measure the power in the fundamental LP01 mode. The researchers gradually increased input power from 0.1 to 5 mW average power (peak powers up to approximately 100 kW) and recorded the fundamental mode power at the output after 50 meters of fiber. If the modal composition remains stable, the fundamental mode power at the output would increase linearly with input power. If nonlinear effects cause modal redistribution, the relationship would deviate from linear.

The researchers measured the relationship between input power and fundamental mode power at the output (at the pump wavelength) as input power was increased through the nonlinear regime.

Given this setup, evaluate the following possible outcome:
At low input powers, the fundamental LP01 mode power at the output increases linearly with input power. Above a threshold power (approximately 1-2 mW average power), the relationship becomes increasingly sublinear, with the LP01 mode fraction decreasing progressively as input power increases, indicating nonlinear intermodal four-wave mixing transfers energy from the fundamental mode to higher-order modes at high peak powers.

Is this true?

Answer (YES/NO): NO